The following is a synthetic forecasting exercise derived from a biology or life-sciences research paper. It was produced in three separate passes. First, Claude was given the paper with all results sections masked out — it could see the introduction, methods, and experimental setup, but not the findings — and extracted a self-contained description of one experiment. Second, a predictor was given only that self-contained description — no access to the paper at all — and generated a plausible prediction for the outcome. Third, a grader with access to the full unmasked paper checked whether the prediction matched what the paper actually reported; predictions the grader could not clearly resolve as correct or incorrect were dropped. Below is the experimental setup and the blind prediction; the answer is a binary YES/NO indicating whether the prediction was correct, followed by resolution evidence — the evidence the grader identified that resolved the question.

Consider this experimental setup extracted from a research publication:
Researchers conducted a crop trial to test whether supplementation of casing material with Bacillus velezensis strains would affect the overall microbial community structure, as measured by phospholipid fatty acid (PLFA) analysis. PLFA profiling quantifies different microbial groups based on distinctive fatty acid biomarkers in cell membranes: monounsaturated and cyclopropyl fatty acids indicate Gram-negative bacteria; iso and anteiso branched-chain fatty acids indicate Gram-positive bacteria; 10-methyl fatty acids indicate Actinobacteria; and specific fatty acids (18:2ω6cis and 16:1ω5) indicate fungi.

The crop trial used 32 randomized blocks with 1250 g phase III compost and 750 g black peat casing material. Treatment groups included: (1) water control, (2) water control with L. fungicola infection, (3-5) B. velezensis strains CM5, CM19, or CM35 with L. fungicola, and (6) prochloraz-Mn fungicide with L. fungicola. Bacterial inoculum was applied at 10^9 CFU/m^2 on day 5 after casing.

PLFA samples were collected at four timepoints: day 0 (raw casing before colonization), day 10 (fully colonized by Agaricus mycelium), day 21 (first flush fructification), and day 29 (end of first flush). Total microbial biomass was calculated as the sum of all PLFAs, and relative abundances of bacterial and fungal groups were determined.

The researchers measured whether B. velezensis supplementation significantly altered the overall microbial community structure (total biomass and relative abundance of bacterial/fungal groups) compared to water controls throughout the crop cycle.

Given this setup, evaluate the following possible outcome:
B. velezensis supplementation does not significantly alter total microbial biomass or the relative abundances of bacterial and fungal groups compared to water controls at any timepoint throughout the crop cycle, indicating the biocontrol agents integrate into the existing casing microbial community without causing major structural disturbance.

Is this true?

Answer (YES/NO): NO